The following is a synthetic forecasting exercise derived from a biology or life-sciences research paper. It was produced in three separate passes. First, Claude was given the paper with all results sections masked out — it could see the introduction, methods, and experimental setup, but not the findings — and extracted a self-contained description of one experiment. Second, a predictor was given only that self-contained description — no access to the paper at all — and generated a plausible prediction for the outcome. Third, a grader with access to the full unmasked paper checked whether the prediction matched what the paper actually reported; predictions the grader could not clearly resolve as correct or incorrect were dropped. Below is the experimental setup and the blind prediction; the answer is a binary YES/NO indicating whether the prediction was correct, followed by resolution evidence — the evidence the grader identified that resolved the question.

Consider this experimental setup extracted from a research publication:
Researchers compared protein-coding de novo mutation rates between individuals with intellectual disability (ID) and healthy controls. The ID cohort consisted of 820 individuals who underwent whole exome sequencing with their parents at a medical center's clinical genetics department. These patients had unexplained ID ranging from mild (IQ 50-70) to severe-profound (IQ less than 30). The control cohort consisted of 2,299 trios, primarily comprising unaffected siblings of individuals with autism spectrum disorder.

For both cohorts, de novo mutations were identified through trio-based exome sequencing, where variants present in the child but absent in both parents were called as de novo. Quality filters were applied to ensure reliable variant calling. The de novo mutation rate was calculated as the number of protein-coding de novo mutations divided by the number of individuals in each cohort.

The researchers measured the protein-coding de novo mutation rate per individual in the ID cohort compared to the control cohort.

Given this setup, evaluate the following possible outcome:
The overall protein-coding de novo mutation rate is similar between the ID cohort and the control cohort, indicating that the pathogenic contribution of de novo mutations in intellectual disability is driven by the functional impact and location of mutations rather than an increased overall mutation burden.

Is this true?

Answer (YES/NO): NO